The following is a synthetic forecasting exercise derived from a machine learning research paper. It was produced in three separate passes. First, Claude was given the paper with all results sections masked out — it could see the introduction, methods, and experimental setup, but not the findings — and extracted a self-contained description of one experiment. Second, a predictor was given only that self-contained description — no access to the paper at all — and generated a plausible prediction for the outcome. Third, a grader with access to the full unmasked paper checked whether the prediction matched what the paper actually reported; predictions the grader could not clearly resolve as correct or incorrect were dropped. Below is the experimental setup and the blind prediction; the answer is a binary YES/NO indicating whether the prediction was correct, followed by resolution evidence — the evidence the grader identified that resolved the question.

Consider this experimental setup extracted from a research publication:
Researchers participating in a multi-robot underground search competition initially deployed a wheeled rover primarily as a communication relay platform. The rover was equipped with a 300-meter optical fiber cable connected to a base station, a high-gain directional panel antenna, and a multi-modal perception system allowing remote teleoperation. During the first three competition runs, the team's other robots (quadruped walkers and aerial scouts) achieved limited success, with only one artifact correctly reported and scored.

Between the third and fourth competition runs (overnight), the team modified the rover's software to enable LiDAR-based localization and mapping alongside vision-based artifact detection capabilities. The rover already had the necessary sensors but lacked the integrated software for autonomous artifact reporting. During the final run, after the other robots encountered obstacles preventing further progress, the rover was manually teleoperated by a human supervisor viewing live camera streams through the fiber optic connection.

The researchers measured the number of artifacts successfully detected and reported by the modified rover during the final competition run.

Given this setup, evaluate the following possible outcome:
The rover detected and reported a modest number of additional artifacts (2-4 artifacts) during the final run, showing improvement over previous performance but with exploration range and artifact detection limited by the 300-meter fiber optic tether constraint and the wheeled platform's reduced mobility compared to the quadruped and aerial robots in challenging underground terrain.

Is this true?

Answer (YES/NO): YES